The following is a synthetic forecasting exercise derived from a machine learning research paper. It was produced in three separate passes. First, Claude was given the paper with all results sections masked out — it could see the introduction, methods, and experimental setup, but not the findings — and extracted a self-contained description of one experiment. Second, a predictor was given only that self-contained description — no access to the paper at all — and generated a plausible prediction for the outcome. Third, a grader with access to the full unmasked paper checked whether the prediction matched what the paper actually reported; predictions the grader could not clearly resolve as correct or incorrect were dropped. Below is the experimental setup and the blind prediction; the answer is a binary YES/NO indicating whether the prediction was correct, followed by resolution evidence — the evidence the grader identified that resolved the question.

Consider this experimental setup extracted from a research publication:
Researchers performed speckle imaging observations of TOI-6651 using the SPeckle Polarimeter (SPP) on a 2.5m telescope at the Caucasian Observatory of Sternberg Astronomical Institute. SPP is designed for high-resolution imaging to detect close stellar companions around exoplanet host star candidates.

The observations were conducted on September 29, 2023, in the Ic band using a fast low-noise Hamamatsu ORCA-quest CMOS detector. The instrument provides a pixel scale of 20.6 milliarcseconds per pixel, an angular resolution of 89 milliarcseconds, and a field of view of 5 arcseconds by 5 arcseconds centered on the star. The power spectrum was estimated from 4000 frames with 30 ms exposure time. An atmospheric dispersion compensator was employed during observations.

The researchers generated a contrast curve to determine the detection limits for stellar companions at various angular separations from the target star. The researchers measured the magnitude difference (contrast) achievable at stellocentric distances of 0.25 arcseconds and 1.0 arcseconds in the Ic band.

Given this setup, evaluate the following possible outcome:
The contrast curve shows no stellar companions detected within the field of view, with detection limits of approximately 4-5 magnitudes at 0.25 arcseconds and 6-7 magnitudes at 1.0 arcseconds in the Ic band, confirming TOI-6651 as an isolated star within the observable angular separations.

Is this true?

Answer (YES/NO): YES